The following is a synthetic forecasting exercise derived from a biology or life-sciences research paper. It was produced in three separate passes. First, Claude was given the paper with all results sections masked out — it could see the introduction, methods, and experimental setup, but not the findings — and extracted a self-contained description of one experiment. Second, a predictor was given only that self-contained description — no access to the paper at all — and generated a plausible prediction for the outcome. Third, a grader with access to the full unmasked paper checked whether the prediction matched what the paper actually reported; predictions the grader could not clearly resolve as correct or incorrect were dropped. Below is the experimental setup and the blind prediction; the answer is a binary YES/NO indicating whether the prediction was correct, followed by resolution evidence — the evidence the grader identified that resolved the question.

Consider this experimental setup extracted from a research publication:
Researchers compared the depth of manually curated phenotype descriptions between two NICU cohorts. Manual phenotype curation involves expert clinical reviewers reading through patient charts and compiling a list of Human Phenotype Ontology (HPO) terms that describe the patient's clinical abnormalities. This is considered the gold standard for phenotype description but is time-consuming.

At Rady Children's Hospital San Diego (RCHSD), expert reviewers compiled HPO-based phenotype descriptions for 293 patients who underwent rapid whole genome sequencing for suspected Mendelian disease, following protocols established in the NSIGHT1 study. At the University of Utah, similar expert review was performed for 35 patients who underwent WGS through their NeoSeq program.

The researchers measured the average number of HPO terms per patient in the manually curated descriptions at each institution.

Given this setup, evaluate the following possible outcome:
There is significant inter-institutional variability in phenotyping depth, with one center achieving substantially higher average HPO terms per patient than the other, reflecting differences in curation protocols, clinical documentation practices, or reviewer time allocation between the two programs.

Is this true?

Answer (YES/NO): YES